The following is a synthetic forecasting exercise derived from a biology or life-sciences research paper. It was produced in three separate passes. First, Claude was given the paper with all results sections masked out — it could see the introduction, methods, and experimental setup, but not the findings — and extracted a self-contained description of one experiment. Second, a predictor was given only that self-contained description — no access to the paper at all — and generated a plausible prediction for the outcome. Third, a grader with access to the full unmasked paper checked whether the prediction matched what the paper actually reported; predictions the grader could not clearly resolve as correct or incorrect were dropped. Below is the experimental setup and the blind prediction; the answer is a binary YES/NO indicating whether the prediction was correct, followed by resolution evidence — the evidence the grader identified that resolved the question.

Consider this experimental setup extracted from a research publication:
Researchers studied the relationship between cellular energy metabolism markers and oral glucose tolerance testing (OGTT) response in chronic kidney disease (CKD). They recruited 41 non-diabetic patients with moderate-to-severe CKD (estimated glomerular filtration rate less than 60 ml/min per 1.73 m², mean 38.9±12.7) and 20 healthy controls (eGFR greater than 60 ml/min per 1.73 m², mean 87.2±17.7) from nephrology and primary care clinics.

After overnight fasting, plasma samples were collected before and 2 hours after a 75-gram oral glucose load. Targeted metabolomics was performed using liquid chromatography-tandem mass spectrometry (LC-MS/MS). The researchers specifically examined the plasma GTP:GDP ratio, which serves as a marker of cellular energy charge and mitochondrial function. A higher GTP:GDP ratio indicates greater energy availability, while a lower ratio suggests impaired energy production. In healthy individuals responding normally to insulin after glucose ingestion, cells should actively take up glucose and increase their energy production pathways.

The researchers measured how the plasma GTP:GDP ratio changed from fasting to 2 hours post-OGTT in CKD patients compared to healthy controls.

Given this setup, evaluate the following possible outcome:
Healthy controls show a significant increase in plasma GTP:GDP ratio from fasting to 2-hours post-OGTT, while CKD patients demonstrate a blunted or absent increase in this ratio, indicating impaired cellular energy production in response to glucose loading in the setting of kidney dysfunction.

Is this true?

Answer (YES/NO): YES